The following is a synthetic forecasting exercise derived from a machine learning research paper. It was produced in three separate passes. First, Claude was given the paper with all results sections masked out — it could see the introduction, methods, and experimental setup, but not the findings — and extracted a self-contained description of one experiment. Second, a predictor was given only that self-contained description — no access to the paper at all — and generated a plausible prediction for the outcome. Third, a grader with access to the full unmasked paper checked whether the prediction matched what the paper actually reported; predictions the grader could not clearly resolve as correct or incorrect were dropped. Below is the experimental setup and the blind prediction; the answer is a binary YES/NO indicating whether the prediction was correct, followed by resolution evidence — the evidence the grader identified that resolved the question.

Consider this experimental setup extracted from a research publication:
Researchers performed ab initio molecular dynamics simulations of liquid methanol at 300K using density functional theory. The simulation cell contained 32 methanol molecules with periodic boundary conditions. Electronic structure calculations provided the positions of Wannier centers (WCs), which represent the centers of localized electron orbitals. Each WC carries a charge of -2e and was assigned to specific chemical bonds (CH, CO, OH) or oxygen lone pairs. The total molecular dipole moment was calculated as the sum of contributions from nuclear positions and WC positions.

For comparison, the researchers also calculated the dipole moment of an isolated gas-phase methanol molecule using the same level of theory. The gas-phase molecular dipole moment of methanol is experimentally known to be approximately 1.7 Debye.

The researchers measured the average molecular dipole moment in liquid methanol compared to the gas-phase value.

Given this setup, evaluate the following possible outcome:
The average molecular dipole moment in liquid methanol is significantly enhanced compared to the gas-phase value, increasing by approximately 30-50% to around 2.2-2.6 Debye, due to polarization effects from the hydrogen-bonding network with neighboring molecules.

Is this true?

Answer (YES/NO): NO